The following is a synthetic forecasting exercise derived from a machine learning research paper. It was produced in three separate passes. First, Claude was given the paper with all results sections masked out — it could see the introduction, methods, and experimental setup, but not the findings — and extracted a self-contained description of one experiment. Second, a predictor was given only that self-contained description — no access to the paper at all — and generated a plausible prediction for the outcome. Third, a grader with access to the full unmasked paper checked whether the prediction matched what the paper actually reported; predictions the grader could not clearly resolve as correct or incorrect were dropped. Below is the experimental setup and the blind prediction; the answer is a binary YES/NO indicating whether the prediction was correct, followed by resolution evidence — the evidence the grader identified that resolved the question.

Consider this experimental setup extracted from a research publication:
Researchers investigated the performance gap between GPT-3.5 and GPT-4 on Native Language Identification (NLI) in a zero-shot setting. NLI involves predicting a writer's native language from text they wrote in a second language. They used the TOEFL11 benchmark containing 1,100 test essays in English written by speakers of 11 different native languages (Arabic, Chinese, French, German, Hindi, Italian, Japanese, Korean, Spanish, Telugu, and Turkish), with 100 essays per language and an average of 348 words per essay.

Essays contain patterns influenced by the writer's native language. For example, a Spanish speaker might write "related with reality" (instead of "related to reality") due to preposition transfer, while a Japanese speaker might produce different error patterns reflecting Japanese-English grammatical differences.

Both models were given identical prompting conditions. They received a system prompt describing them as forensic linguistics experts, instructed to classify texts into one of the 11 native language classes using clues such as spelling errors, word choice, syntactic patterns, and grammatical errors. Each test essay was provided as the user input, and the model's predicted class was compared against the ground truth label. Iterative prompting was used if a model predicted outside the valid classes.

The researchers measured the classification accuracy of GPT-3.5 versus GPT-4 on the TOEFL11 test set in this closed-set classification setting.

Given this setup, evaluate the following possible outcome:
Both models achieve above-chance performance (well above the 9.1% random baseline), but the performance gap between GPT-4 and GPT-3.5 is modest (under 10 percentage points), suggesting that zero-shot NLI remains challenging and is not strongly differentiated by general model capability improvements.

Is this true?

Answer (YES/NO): NO